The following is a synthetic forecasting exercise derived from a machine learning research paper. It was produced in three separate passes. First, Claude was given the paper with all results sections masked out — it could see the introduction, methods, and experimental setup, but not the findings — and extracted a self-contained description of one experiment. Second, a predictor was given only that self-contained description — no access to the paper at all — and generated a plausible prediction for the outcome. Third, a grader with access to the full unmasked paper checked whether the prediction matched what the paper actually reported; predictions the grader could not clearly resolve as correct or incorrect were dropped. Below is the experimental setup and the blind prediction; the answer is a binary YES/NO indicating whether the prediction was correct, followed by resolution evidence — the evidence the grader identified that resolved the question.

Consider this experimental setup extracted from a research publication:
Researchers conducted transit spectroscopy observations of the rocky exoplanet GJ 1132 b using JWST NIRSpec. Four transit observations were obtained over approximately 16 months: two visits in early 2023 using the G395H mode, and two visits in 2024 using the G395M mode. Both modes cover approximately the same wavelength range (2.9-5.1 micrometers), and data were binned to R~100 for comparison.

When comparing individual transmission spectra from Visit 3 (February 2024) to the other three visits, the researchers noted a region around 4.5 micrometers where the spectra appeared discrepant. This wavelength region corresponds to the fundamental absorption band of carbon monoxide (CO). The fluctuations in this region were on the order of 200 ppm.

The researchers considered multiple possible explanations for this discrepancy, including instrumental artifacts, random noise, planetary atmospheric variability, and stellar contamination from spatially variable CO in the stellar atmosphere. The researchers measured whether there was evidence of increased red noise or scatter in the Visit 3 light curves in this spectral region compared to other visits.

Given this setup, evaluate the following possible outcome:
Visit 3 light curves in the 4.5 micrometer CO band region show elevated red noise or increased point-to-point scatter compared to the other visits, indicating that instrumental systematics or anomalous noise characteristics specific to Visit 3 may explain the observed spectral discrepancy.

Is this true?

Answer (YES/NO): NO